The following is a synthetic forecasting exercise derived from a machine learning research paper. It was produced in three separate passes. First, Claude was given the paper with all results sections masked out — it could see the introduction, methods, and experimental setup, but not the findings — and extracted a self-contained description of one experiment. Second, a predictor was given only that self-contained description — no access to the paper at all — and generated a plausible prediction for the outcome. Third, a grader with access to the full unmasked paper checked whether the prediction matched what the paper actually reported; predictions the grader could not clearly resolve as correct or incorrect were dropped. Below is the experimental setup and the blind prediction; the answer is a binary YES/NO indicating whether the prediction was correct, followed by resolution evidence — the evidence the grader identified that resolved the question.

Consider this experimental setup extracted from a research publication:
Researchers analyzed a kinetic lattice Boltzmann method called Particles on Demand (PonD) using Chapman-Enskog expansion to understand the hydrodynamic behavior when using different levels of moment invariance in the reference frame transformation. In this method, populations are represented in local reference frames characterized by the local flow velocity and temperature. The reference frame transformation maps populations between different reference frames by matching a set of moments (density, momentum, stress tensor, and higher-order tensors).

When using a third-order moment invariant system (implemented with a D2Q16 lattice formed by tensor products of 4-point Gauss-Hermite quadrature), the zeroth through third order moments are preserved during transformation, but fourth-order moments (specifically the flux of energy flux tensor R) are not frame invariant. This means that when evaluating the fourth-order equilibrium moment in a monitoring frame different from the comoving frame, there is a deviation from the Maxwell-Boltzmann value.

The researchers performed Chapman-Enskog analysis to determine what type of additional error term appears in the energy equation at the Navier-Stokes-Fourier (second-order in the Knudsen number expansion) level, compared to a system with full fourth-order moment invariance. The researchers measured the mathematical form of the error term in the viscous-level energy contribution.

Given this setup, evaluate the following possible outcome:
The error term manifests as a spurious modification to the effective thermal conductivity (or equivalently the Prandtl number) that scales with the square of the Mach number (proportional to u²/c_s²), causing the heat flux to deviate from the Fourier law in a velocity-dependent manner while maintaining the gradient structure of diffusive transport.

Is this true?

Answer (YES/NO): NO